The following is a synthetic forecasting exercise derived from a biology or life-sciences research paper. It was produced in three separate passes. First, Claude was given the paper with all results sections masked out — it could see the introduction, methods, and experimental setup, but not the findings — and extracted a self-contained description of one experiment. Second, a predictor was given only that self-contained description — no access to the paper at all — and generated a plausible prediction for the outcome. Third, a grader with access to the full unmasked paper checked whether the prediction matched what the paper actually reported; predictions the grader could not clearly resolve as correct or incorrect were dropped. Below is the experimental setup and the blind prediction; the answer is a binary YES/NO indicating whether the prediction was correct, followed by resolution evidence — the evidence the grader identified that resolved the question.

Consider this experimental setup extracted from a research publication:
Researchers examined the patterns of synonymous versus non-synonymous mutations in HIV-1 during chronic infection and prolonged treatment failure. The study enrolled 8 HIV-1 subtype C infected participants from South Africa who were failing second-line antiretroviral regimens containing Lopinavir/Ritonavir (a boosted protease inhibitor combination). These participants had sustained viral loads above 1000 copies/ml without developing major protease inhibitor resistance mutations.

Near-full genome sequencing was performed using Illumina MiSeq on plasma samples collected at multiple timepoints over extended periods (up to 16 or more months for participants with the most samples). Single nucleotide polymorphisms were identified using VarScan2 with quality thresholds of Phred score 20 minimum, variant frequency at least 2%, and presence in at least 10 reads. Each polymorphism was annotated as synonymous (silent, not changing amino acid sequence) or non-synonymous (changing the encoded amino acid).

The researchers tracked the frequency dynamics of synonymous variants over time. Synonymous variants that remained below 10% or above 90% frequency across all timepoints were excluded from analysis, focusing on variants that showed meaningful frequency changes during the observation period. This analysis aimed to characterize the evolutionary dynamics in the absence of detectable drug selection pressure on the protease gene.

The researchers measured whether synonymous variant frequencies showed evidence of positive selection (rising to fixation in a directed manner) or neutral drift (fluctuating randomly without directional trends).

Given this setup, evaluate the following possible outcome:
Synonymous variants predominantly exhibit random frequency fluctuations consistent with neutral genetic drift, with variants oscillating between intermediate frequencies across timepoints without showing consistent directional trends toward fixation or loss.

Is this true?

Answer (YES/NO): NO